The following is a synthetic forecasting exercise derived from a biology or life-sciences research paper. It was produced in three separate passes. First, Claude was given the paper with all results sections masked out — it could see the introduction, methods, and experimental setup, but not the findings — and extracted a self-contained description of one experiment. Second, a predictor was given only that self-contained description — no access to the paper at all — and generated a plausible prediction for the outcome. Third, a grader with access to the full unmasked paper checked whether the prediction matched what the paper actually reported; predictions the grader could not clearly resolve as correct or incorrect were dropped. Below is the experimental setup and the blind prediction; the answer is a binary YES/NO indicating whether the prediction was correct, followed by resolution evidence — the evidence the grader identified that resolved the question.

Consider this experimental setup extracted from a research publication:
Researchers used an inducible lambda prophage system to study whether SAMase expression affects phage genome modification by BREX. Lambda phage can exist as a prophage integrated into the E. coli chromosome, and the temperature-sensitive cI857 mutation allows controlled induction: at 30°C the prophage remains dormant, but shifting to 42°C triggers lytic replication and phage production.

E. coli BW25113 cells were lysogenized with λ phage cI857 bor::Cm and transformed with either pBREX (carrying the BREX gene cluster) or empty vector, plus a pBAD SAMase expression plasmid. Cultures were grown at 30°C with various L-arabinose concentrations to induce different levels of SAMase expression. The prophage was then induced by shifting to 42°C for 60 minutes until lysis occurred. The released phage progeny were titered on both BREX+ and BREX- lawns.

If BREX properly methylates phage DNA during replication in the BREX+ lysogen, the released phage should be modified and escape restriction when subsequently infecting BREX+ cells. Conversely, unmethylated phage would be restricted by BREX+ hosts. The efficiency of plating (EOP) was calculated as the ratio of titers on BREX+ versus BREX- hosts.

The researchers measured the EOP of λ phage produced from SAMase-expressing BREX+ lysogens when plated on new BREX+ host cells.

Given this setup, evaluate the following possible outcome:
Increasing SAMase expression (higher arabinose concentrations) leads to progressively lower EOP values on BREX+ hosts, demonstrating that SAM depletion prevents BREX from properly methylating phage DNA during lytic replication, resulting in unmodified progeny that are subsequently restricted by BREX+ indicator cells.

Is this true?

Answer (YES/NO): YES